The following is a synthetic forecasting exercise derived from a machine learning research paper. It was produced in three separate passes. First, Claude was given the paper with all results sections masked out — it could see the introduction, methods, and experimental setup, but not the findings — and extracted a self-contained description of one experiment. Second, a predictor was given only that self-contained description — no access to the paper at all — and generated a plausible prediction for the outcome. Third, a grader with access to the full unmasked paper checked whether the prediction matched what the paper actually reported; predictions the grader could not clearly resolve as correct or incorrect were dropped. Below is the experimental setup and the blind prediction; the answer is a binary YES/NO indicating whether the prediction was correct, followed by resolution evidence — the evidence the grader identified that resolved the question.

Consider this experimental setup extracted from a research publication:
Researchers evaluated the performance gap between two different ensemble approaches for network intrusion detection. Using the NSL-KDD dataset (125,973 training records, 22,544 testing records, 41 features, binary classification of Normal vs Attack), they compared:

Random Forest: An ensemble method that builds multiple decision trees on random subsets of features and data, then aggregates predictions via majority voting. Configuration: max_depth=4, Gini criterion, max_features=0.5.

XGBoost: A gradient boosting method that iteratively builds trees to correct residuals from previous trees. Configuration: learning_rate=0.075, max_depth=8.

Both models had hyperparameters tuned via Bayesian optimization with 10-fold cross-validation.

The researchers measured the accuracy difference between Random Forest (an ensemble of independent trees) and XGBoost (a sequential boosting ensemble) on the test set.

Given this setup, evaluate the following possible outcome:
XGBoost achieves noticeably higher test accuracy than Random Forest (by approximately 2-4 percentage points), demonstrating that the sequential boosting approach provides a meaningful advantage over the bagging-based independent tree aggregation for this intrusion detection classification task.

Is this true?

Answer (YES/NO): YES